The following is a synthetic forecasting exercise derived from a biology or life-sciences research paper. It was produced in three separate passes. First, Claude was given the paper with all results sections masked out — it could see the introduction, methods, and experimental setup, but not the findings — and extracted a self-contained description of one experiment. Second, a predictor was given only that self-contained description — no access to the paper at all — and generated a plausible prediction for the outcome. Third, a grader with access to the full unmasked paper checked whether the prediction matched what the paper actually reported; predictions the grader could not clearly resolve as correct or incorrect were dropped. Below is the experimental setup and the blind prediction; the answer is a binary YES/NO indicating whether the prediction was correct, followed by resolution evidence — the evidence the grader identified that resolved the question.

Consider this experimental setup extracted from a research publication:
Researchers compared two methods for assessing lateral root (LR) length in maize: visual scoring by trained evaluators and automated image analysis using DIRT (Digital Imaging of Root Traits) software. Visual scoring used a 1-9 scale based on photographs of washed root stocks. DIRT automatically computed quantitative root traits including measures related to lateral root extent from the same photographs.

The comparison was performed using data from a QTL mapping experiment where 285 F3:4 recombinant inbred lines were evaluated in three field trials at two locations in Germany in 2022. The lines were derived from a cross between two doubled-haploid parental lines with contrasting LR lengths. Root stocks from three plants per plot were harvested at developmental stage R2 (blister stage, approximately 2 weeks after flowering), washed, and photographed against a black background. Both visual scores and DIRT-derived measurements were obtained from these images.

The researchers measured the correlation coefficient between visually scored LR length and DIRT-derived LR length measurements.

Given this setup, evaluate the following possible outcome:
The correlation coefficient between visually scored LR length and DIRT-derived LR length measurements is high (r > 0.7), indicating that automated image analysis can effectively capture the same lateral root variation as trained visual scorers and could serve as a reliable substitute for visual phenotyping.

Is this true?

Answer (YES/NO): NO